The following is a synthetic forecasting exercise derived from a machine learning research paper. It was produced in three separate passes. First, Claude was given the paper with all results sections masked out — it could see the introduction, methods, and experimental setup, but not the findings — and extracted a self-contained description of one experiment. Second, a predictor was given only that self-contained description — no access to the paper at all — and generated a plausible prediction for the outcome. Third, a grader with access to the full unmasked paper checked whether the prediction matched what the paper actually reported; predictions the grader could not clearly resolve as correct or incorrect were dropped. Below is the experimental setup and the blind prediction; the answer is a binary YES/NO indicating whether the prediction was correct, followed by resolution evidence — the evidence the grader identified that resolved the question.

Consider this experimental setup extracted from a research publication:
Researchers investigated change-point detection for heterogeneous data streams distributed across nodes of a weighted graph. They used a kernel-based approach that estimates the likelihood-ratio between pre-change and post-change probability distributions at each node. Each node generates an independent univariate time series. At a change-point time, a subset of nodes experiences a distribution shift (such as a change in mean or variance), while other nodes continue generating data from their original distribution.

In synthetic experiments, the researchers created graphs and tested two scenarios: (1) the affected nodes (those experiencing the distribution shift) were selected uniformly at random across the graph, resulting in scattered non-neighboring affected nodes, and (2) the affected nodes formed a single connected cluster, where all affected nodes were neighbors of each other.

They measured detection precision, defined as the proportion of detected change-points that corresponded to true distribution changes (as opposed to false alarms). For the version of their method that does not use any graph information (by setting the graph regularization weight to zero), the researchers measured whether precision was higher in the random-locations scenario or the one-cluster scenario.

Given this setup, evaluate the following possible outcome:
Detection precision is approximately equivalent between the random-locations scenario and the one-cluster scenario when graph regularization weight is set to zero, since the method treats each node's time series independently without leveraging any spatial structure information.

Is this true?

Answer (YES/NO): NO